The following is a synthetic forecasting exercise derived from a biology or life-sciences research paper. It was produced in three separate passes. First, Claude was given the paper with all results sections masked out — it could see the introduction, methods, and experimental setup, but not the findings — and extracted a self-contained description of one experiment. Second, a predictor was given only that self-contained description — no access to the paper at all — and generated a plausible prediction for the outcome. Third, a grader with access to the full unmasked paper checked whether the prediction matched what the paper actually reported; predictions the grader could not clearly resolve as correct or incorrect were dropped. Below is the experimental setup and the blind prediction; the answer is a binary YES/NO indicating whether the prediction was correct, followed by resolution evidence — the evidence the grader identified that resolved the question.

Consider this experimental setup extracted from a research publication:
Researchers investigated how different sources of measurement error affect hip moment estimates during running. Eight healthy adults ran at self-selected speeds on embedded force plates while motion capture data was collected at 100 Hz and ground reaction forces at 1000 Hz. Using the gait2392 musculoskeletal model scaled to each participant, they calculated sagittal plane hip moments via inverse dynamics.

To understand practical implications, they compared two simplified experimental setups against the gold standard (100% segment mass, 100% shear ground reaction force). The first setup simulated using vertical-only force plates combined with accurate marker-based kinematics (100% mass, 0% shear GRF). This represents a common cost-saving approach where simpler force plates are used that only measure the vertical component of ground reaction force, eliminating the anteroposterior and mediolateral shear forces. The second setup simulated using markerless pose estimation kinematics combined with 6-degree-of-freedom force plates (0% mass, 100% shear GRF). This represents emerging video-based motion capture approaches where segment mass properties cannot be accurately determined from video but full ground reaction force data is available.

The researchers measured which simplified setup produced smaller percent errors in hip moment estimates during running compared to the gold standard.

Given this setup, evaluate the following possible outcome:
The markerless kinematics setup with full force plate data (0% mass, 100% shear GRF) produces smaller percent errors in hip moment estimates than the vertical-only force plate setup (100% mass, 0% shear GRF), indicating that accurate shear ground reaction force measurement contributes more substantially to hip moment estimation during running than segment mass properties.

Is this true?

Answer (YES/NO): NO